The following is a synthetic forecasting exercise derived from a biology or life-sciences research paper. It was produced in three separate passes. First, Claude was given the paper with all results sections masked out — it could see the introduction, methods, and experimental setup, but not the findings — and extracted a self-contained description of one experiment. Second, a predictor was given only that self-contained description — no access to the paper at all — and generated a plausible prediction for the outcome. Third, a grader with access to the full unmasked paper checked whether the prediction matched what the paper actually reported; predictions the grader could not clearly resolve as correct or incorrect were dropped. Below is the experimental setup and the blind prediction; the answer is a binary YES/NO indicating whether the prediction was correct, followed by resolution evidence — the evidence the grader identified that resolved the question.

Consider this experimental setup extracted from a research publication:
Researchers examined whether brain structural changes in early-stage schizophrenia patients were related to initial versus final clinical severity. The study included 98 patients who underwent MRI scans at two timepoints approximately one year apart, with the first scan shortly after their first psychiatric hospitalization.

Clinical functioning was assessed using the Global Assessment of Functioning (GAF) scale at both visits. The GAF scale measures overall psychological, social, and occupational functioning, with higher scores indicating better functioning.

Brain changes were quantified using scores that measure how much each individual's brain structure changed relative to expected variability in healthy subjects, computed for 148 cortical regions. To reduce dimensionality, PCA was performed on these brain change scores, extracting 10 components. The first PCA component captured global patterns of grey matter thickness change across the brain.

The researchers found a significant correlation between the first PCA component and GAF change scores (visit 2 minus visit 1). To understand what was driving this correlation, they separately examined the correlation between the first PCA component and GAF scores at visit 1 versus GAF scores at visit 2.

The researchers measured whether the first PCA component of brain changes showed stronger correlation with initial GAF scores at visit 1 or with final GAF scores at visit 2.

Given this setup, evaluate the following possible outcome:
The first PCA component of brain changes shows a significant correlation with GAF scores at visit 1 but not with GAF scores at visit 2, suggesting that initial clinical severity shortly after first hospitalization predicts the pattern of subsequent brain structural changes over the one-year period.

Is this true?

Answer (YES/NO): NO